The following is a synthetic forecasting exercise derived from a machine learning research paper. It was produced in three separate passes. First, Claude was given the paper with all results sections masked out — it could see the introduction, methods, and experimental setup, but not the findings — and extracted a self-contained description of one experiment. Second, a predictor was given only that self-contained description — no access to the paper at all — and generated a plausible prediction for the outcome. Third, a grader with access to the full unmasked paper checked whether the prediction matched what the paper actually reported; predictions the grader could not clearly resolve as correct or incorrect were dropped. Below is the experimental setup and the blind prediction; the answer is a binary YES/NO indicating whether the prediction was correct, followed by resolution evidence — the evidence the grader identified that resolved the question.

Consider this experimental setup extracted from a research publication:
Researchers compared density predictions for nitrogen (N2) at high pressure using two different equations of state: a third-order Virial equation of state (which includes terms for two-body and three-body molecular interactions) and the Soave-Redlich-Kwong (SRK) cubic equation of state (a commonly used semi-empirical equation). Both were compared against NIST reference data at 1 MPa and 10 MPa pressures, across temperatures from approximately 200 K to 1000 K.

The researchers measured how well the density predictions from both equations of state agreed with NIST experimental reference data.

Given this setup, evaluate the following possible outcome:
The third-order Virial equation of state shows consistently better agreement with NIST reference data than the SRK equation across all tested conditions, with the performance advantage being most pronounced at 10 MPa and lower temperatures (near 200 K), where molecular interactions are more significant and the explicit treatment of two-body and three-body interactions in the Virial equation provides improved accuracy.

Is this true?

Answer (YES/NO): NO